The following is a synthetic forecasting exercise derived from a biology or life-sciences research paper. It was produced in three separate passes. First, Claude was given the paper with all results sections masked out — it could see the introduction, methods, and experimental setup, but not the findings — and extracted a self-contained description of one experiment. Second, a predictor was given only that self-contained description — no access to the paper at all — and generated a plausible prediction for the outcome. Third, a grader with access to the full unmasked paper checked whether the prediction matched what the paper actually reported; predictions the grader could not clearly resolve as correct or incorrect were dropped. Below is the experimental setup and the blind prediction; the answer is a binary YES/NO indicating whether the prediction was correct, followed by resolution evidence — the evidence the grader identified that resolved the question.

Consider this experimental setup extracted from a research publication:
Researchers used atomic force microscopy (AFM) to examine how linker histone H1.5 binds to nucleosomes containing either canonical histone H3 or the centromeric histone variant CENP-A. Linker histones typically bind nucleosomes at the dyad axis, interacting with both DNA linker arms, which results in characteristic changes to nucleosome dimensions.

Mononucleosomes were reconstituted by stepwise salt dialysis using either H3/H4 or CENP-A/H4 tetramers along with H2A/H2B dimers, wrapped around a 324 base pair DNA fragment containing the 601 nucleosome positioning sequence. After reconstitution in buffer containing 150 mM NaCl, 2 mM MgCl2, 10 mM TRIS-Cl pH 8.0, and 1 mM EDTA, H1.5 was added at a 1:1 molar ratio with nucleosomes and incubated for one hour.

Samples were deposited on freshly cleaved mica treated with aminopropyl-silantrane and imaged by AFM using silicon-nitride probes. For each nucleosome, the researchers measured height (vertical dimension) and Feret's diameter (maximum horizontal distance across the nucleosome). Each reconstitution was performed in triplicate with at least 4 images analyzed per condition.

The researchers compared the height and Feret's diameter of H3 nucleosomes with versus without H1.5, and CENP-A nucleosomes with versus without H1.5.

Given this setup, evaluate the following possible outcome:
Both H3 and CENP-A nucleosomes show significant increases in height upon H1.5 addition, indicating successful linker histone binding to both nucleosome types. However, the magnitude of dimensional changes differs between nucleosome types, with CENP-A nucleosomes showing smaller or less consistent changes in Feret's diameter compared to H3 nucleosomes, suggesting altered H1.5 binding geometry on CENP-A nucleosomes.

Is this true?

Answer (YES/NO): NO